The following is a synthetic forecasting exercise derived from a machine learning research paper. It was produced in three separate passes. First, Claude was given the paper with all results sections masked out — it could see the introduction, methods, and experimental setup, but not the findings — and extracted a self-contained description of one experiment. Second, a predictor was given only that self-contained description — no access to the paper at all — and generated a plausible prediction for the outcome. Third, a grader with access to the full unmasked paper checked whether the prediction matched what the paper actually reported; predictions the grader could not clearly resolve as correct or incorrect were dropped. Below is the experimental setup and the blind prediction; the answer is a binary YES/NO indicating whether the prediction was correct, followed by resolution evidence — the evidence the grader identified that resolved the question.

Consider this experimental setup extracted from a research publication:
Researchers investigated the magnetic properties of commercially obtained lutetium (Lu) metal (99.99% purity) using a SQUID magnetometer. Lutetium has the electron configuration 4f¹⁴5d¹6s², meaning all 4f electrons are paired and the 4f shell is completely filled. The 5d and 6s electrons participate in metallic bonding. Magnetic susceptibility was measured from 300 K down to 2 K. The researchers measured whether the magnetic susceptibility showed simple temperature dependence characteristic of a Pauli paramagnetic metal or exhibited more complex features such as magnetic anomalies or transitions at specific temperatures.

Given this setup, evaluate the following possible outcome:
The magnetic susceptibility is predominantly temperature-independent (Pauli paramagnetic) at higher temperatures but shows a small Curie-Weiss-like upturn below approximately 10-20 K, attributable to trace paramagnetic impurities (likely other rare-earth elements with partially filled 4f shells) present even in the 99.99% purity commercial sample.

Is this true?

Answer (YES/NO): NO